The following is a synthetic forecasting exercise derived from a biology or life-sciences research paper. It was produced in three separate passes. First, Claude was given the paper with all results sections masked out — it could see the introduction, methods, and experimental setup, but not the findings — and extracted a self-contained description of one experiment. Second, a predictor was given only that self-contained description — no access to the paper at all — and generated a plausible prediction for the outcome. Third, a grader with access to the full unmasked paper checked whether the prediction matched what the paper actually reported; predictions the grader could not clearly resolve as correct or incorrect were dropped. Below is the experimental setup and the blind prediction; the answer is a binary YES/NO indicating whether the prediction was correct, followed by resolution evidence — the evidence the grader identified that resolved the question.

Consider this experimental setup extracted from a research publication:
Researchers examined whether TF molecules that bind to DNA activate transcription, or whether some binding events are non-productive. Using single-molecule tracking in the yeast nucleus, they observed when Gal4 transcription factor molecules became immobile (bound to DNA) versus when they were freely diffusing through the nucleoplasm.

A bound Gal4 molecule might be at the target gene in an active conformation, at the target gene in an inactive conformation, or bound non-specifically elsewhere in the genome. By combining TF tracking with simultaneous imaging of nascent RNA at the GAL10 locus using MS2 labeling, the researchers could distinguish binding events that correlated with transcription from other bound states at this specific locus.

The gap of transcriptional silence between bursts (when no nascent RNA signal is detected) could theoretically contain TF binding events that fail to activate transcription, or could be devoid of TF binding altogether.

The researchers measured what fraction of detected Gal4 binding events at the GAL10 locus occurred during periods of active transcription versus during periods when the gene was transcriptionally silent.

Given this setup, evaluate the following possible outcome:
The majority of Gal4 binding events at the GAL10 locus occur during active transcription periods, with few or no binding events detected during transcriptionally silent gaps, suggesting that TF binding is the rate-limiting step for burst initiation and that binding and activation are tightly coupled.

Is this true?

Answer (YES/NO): NO